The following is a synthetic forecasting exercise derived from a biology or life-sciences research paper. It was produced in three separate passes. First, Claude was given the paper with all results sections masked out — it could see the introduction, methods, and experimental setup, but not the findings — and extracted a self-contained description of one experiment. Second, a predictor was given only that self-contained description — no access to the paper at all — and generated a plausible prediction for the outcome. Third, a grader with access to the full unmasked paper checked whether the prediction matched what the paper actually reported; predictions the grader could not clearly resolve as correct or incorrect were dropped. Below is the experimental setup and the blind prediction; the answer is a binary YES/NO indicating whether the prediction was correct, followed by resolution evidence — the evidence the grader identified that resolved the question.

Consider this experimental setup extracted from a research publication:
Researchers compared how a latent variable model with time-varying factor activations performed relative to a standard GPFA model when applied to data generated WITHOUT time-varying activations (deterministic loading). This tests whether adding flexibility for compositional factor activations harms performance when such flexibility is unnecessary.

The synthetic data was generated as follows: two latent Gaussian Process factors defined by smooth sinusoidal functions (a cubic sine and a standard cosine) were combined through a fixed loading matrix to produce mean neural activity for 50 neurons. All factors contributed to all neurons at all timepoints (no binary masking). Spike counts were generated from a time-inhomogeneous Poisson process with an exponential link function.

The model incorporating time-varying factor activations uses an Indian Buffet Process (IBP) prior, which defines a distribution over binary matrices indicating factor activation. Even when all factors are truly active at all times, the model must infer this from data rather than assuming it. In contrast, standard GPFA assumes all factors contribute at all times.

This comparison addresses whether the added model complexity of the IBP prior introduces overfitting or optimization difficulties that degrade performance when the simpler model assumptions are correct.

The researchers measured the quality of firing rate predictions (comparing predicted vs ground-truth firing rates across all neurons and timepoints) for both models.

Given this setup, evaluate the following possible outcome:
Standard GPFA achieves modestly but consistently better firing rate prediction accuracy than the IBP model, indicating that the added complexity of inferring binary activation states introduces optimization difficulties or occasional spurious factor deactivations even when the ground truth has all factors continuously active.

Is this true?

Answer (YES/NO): NO